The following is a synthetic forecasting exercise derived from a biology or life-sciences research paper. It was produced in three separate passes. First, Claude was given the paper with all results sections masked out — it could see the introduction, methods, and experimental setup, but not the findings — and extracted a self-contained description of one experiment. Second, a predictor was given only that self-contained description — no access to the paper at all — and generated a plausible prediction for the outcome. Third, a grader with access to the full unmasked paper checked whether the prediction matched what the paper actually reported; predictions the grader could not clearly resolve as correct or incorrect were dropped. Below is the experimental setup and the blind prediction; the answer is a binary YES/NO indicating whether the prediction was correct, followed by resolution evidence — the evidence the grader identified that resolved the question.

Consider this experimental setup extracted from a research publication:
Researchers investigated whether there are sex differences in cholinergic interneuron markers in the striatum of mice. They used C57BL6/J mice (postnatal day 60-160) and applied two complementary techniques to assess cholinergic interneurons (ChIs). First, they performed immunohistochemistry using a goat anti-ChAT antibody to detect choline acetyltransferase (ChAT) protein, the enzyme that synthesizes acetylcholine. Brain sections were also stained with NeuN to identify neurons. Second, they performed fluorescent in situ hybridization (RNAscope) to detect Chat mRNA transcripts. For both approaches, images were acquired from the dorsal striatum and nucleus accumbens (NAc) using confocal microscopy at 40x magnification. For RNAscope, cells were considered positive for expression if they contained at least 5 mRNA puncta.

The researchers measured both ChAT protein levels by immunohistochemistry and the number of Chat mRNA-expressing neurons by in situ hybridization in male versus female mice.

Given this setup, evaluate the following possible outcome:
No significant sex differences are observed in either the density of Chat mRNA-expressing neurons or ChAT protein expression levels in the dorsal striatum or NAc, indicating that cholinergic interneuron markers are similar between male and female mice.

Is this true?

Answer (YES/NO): NO